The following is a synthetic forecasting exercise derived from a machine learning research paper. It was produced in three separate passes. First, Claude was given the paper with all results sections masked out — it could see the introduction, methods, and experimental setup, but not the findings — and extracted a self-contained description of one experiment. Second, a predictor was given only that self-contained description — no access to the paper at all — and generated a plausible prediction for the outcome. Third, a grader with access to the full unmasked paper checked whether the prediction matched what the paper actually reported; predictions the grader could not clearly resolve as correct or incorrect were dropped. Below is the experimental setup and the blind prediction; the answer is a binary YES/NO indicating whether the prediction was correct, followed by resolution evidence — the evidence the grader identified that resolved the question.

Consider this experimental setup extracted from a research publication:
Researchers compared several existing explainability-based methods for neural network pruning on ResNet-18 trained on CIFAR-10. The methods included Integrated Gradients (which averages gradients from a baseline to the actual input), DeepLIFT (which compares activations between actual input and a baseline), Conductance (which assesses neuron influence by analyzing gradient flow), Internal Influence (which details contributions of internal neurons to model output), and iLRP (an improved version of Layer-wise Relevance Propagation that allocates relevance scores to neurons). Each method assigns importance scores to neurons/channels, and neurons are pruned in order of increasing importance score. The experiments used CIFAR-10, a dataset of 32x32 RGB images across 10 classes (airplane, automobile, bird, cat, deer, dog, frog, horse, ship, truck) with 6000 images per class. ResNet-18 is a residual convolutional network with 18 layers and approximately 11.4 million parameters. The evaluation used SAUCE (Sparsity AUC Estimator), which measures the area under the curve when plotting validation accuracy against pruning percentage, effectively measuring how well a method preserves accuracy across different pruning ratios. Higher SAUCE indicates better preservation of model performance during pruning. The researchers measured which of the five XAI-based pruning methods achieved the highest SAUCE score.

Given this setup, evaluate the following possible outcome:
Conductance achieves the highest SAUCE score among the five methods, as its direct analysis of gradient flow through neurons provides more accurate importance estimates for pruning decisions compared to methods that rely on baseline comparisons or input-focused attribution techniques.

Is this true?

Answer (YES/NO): NO